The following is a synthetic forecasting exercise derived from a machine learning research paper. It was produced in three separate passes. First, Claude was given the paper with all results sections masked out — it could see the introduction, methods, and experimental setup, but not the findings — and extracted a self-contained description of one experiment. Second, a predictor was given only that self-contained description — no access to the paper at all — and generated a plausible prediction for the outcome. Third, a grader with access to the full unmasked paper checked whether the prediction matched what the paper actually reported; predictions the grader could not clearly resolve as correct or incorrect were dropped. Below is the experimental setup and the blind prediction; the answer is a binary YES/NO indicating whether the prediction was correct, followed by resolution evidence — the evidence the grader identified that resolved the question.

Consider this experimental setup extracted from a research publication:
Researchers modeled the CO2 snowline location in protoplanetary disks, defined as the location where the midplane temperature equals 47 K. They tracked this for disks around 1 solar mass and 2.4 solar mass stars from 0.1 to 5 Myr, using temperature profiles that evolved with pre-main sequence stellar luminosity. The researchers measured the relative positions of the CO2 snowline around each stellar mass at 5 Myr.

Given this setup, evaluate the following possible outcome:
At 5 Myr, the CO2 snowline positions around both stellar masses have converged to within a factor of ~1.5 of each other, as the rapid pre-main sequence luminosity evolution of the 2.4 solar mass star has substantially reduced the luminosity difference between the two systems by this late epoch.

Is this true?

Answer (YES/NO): NO